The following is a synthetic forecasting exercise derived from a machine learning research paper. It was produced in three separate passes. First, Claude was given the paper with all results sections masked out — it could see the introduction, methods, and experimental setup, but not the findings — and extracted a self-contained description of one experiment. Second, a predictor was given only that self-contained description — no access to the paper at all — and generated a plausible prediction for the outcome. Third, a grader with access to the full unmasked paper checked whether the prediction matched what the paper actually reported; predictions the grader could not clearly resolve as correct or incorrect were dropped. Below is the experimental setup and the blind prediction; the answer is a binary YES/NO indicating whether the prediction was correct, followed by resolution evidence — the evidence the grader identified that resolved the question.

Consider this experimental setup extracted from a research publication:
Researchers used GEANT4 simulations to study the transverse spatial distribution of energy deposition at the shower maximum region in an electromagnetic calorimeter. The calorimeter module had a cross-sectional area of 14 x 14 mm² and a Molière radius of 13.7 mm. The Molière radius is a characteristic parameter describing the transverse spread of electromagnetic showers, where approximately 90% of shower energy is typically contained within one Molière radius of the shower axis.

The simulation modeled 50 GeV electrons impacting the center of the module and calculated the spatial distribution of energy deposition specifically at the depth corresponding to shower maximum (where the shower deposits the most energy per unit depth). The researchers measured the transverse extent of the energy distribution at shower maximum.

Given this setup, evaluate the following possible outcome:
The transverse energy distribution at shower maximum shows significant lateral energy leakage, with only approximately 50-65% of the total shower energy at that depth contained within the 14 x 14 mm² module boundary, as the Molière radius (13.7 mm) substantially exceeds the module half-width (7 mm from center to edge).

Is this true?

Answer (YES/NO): NO